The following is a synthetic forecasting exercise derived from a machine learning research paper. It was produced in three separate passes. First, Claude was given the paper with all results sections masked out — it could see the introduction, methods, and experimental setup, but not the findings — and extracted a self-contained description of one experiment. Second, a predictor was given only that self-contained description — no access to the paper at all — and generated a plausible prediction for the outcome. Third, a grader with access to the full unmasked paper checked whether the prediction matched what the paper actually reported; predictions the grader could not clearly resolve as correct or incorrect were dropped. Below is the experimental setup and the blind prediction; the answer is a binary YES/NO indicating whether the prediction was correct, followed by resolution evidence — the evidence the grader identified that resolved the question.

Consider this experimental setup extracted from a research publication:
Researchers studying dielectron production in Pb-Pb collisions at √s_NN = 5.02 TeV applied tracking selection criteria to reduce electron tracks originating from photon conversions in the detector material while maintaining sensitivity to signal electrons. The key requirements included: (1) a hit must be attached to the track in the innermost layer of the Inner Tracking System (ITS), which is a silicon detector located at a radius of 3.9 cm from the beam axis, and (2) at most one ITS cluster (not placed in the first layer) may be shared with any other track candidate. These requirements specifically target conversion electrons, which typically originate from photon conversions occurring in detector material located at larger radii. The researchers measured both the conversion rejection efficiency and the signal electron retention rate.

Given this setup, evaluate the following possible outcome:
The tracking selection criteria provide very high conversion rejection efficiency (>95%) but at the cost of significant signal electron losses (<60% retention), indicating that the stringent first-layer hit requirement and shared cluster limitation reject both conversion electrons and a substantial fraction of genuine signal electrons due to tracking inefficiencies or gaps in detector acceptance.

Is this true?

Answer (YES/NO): NO